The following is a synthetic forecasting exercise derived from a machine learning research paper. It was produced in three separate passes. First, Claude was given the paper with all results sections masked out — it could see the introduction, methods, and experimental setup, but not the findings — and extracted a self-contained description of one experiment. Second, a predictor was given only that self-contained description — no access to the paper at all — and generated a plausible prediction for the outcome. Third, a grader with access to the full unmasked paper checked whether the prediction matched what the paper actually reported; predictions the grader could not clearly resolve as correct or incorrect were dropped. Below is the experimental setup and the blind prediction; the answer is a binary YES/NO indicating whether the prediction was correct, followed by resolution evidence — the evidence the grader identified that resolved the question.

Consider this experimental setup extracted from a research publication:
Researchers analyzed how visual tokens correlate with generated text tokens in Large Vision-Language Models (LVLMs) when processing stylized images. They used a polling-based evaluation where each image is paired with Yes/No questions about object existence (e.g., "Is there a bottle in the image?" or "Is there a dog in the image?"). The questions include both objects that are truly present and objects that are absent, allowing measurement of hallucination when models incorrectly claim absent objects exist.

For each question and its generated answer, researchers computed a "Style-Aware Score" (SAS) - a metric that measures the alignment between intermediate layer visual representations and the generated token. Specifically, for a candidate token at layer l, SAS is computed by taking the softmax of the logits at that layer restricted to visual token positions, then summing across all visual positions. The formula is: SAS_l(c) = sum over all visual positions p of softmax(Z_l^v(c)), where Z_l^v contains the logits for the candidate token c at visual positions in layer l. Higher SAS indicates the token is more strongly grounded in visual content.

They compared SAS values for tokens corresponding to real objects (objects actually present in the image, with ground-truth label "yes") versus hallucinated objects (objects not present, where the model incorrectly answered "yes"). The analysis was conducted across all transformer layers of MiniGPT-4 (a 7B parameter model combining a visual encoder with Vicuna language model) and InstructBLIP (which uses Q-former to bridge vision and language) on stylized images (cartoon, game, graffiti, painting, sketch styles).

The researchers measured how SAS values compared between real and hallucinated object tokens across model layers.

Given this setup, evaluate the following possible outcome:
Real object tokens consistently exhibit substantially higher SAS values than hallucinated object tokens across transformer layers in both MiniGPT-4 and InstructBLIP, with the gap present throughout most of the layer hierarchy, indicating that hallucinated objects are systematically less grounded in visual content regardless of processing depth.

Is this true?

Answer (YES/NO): NO